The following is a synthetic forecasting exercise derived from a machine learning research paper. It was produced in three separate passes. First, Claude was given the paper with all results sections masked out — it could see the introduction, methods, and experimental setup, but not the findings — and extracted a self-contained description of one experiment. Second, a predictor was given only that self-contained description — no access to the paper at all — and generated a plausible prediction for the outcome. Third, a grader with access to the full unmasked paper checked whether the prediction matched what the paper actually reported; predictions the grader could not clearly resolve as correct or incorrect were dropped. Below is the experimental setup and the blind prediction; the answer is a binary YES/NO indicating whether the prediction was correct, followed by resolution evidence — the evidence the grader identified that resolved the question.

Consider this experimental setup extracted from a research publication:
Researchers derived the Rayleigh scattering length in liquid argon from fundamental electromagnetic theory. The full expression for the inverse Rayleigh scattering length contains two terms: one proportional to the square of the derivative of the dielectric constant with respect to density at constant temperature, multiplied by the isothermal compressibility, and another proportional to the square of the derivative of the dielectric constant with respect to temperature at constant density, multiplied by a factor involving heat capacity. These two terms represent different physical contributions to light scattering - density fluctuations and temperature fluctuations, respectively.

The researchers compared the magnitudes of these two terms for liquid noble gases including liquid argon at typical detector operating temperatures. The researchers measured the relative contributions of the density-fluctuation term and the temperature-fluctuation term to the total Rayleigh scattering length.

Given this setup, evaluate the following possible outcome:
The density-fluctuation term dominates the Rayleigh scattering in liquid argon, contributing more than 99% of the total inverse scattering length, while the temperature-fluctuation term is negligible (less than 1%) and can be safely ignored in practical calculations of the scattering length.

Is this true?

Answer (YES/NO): YES